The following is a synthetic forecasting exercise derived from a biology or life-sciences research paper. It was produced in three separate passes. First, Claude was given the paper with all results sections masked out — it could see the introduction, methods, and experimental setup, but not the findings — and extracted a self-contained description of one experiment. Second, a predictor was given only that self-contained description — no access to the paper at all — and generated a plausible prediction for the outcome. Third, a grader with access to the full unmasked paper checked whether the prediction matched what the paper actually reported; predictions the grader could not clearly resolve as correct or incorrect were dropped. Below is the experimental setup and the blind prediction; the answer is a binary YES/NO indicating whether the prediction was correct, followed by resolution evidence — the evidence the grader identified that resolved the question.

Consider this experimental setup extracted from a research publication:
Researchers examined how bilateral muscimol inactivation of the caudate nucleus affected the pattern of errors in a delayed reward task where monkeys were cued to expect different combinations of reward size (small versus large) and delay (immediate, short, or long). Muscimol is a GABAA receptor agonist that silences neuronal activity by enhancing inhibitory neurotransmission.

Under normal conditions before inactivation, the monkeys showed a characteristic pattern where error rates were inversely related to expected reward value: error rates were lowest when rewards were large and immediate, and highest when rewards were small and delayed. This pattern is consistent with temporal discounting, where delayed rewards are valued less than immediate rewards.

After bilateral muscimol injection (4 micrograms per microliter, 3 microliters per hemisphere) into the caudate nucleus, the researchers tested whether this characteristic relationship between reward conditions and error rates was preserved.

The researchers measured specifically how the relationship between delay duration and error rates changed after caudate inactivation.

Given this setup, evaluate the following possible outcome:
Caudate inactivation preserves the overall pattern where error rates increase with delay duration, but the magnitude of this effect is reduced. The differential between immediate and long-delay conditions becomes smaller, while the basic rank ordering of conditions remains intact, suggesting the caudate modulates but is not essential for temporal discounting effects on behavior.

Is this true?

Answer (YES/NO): NO